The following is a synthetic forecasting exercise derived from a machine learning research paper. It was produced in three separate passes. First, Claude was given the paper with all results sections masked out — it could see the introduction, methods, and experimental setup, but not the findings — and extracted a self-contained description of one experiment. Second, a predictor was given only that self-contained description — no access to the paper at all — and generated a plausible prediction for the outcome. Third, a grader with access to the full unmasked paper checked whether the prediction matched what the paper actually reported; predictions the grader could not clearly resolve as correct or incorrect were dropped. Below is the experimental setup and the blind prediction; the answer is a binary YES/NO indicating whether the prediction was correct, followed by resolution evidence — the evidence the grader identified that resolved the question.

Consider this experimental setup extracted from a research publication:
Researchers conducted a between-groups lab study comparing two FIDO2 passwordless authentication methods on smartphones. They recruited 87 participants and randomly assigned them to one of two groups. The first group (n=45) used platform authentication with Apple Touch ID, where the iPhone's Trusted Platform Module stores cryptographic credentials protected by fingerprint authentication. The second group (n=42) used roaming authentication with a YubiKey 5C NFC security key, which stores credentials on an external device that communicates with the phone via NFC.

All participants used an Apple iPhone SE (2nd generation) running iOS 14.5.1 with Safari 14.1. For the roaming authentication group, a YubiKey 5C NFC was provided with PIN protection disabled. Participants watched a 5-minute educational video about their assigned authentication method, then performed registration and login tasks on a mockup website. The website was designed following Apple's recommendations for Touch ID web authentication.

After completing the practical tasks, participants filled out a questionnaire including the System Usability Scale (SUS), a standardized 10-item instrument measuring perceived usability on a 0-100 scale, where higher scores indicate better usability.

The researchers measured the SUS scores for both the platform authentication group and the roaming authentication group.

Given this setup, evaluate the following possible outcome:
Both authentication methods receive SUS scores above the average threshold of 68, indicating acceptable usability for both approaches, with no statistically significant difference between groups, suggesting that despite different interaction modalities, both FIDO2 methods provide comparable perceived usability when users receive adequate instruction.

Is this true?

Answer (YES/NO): YES